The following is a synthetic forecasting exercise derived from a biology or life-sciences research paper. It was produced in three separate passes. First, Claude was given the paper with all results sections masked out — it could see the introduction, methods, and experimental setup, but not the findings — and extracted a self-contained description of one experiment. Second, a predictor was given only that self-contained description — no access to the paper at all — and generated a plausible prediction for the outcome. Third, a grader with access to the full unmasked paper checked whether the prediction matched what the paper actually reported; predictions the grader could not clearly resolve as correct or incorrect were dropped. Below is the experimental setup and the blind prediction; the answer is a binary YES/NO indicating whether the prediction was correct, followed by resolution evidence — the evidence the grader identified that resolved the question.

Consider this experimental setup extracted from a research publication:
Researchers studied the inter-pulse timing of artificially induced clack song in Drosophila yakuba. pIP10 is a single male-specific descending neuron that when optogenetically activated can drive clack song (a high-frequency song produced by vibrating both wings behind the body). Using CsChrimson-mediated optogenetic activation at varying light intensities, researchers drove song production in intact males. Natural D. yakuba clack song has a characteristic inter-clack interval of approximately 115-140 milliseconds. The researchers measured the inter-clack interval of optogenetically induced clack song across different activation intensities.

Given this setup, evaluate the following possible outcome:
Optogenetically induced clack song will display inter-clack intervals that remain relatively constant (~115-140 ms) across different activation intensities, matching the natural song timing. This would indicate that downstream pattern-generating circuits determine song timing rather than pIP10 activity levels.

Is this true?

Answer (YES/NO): NO